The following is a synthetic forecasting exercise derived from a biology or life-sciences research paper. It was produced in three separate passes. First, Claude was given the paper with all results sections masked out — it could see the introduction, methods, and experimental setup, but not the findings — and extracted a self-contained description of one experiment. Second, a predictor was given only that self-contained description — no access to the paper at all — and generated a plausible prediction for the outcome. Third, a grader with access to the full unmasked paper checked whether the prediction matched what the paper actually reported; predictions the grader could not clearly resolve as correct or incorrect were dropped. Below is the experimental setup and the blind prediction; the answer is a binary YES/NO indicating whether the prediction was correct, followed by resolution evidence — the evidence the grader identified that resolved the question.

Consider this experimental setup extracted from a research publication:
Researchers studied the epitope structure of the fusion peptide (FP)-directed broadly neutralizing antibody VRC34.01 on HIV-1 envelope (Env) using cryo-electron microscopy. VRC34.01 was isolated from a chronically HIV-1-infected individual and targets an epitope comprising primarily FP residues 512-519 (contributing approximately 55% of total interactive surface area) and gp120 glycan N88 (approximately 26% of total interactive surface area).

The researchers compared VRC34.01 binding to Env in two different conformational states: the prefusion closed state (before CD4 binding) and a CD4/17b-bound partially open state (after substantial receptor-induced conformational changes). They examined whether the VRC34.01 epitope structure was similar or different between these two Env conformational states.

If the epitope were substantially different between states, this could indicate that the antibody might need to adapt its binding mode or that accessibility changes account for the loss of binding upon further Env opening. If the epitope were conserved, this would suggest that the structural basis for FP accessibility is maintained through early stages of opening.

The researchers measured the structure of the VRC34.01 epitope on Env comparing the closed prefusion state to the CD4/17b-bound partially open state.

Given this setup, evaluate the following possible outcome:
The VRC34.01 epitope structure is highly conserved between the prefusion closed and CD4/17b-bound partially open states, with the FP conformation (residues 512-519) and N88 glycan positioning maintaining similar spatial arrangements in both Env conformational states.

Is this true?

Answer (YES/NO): YES